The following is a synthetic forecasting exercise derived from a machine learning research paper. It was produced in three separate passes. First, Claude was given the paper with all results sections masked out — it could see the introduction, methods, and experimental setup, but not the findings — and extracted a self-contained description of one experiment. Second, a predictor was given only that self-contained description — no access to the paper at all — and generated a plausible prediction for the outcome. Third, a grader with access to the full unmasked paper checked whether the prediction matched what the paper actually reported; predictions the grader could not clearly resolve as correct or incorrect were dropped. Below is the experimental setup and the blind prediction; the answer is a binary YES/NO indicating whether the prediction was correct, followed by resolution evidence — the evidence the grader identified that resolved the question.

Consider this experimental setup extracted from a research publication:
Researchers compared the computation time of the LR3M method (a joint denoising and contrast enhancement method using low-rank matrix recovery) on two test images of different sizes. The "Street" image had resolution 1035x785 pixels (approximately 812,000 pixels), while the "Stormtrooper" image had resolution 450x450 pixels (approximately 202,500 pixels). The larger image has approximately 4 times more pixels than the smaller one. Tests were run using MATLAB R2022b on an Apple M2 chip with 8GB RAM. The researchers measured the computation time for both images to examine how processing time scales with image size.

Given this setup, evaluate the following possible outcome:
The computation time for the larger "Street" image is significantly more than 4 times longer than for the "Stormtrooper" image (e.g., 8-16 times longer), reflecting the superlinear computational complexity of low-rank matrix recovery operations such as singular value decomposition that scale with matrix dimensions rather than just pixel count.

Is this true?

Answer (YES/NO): YES